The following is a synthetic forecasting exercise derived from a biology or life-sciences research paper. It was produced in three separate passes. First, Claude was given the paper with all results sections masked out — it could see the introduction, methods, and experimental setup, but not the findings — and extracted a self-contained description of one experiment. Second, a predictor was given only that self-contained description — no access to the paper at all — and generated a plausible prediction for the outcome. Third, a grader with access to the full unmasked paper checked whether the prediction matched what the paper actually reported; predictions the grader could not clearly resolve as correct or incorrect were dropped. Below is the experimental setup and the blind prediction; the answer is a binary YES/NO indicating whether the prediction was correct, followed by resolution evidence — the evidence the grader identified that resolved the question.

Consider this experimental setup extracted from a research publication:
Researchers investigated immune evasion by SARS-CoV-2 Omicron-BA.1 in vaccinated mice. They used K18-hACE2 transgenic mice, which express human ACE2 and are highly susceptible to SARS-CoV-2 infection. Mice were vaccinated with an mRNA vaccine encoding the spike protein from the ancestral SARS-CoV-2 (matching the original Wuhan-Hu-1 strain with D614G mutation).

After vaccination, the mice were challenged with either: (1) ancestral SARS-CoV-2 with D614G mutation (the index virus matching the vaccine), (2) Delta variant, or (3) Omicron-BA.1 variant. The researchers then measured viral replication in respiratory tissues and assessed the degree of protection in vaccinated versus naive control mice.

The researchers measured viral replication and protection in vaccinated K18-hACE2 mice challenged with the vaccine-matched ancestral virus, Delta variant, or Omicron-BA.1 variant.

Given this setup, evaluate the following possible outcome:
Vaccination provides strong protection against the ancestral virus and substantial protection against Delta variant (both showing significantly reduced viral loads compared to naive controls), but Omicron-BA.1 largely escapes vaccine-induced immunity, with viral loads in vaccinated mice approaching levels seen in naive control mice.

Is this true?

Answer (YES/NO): YES